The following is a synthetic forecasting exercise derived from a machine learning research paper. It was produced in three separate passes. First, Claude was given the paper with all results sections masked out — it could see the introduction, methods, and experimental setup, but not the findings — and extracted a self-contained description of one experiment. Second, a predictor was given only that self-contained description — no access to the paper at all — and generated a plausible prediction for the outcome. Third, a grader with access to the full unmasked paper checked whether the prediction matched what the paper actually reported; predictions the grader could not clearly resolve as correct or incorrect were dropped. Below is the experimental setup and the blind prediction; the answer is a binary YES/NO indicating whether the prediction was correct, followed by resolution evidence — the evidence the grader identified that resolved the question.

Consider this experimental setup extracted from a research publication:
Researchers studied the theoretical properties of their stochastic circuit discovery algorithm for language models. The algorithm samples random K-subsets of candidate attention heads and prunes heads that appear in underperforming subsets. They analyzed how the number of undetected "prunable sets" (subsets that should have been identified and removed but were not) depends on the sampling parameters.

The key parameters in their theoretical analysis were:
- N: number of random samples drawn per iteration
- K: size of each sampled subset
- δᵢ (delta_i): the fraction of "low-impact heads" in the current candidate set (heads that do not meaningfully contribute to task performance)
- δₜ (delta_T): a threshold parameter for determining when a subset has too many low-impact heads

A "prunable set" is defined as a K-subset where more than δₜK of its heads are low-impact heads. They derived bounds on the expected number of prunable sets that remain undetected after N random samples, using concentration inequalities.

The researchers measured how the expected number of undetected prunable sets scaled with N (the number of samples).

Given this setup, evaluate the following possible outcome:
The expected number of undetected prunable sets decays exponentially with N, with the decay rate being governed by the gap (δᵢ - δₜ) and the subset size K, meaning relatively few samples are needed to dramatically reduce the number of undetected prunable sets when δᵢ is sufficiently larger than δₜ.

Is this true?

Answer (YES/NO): YES